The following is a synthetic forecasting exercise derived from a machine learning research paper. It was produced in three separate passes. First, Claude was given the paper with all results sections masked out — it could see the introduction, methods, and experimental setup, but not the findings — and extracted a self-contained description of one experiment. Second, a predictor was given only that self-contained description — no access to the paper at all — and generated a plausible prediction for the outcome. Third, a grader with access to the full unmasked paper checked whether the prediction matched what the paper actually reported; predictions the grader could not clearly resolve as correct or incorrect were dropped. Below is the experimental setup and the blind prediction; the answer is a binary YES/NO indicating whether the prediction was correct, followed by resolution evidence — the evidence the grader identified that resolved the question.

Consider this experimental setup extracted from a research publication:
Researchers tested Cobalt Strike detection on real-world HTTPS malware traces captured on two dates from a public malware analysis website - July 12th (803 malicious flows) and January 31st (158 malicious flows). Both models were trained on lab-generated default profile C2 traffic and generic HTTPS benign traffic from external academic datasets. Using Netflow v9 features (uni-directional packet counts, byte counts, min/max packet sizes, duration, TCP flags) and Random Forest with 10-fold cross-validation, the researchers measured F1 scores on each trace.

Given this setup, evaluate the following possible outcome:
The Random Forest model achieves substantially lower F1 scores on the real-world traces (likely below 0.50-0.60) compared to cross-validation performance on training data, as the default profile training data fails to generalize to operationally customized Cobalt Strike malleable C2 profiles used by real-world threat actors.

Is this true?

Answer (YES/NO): NO